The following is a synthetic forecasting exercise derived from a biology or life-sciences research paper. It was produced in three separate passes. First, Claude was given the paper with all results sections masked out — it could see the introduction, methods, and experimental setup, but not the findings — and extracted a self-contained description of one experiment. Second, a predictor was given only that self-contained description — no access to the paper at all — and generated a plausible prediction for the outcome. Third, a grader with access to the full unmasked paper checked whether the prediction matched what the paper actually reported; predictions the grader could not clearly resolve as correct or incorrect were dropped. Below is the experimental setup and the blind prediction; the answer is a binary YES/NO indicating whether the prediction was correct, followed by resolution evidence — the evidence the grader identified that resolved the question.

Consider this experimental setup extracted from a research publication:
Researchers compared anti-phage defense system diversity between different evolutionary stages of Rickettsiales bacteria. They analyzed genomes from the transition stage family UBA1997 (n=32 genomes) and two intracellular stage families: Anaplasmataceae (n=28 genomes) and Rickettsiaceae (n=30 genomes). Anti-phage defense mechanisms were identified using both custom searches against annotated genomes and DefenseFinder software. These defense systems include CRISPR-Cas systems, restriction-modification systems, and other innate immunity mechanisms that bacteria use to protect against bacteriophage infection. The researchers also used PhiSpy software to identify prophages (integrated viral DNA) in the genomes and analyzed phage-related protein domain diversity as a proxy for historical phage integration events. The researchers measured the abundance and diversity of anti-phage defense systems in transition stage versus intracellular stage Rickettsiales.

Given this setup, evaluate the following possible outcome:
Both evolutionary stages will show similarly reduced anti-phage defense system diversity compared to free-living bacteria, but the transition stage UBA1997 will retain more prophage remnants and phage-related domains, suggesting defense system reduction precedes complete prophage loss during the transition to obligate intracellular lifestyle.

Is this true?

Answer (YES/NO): NO